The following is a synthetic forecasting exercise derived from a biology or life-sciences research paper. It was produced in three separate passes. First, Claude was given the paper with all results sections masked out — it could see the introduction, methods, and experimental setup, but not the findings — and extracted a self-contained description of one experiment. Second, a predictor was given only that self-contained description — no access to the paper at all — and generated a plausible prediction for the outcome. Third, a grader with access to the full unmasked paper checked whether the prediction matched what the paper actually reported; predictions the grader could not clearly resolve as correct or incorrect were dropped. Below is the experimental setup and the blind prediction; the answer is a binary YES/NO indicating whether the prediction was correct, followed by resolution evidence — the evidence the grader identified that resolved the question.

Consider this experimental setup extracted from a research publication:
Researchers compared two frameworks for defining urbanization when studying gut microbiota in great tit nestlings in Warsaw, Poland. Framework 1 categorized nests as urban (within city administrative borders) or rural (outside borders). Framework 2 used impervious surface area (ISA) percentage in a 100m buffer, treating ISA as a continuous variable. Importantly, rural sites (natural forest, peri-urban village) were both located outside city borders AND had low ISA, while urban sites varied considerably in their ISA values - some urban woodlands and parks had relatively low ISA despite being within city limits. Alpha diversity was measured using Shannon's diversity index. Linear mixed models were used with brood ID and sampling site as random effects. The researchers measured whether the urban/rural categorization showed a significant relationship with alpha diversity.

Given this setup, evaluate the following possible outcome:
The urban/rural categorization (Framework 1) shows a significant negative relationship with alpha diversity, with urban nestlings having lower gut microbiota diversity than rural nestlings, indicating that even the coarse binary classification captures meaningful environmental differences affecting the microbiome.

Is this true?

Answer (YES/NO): NO